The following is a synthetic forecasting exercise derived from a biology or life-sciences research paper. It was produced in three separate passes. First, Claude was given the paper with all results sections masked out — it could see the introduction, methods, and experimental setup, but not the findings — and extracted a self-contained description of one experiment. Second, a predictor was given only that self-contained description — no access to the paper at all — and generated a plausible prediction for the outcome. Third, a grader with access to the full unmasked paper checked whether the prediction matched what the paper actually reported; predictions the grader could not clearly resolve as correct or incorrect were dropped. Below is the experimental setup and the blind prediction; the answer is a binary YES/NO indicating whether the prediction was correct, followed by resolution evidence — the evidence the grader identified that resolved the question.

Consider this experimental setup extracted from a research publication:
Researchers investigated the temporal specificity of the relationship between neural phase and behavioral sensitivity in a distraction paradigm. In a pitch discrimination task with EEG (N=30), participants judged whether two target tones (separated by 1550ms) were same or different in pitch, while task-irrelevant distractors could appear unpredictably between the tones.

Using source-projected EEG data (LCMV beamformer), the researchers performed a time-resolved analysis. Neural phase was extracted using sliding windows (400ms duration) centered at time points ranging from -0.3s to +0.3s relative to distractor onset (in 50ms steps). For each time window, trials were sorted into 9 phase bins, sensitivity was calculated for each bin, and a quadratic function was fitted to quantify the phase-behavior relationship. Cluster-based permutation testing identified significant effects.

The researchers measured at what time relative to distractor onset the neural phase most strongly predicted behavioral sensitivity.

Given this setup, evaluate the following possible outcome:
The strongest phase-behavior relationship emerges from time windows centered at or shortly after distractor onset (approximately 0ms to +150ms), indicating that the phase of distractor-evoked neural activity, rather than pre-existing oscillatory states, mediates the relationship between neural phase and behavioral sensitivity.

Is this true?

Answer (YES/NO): NO